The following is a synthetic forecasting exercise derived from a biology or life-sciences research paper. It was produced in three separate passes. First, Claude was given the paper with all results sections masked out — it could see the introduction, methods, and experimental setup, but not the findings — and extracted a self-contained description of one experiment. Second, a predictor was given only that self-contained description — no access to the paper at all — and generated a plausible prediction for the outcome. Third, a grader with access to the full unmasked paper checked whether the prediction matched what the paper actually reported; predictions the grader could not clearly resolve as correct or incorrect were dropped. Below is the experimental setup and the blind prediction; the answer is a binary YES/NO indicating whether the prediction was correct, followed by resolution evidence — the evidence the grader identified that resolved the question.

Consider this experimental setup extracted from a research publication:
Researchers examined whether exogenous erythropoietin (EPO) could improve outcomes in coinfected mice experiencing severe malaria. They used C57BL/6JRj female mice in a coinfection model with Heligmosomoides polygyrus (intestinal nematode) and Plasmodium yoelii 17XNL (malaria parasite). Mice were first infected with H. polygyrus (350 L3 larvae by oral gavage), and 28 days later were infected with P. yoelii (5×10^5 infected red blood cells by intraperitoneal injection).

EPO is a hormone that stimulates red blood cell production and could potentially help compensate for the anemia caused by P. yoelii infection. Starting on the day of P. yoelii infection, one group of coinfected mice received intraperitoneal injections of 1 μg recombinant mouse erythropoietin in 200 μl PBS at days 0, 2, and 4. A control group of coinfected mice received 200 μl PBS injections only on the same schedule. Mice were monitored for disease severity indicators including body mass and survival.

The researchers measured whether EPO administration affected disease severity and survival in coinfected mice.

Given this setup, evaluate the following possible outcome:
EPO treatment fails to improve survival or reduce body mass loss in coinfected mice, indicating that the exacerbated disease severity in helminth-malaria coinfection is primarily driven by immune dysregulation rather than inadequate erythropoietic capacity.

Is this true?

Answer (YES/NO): NO